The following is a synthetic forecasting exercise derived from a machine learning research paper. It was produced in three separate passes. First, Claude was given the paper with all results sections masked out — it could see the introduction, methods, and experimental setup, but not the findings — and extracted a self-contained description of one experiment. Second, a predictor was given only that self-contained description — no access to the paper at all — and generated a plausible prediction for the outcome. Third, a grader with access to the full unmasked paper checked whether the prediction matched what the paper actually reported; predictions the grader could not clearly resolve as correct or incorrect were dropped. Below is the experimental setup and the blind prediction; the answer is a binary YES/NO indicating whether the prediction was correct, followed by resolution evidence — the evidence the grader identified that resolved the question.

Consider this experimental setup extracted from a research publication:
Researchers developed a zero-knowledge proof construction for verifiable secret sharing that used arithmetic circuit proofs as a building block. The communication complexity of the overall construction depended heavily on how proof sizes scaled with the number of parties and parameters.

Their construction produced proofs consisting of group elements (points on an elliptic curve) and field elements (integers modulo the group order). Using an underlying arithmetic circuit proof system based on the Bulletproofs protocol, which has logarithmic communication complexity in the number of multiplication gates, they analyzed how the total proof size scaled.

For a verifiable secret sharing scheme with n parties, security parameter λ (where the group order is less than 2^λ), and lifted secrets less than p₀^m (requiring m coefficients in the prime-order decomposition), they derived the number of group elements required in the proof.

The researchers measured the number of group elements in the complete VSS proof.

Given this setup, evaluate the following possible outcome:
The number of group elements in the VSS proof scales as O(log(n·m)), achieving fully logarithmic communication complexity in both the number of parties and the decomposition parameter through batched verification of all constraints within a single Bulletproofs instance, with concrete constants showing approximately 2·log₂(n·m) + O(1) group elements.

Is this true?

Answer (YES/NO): YES